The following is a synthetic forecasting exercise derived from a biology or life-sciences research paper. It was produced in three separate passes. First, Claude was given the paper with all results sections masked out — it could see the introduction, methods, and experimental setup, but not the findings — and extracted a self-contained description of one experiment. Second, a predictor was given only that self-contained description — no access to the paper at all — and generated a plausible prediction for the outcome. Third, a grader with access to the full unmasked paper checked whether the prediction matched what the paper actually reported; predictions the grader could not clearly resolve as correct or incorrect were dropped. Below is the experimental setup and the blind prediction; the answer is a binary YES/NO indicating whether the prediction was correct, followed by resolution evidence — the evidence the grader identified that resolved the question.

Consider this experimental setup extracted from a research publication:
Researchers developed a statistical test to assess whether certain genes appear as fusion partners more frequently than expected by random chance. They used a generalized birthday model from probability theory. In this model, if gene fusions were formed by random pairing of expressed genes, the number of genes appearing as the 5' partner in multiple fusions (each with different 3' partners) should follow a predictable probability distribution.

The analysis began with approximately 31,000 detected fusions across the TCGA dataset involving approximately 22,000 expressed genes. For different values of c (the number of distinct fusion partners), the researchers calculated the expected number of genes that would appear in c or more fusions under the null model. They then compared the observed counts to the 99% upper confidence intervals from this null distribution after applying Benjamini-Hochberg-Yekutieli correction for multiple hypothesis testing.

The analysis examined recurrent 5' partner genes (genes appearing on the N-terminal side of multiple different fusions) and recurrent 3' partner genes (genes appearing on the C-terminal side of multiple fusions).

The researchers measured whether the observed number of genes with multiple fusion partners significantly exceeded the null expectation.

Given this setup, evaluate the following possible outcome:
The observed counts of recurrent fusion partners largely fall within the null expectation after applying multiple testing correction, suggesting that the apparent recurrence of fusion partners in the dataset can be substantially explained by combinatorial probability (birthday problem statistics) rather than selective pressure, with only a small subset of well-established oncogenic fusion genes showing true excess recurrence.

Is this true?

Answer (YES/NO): NO